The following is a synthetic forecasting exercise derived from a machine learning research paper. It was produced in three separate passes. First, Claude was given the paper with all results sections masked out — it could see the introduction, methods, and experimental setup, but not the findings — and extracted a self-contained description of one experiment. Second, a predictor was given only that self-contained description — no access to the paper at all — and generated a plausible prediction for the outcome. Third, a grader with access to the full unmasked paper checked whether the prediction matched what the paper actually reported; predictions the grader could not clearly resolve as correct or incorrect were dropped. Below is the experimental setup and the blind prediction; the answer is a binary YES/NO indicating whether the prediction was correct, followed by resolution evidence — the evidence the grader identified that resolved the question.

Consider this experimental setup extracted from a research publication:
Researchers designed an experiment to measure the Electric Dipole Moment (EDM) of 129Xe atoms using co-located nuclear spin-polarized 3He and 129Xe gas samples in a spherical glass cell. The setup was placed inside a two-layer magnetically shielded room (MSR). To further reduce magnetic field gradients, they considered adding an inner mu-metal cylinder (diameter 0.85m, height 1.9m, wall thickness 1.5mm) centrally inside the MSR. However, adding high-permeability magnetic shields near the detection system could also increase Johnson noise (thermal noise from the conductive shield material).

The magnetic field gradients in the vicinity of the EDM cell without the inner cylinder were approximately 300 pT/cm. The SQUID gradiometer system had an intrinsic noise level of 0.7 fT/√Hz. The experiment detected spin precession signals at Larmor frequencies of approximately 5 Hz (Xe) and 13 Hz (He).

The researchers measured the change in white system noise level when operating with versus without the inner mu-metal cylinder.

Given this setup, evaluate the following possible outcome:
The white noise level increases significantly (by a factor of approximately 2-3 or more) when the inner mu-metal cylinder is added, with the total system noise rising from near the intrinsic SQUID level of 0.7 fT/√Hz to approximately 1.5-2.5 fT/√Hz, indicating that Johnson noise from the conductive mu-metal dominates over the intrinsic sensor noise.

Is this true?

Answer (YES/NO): NO